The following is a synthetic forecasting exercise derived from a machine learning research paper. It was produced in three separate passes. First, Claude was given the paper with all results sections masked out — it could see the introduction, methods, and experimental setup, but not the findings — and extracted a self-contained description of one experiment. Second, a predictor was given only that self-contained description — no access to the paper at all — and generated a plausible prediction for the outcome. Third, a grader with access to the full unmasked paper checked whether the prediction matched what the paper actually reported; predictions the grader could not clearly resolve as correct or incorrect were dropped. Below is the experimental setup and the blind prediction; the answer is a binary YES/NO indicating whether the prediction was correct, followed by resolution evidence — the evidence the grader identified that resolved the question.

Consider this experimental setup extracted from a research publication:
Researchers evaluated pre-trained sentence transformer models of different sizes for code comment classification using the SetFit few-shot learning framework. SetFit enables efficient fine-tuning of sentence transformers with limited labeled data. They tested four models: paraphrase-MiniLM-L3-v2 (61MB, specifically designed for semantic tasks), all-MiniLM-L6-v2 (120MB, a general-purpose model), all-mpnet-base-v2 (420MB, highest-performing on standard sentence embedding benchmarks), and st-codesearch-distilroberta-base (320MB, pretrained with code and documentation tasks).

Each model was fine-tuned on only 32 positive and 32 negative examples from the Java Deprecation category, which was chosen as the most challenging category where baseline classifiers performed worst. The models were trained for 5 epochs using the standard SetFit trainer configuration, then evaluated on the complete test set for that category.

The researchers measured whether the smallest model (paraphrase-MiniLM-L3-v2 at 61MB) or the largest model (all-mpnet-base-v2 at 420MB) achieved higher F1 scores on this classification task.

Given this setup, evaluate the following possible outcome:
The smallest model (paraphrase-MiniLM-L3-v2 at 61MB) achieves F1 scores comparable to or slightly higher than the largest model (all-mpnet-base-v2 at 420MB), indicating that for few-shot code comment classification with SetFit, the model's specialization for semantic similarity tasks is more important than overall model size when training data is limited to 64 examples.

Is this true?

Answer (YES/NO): NO